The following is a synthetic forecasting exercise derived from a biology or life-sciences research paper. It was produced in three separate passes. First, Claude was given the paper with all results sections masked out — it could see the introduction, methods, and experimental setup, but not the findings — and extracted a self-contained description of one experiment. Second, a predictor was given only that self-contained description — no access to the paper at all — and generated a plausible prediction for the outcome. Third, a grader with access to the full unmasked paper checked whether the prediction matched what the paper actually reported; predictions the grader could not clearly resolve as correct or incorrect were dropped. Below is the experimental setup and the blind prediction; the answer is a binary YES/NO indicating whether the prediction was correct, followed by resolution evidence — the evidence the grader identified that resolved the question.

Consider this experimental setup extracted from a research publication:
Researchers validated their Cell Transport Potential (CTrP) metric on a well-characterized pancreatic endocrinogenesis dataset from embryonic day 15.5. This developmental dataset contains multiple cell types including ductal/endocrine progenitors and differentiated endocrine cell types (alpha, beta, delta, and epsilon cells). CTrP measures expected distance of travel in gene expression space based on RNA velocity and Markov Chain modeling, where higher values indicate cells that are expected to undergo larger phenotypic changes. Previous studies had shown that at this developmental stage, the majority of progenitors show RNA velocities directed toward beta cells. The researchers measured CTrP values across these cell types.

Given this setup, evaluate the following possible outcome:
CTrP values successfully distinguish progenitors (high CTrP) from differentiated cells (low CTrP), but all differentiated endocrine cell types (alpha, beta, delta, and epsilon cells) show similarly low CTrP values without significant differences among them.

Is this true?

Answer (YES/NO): NO